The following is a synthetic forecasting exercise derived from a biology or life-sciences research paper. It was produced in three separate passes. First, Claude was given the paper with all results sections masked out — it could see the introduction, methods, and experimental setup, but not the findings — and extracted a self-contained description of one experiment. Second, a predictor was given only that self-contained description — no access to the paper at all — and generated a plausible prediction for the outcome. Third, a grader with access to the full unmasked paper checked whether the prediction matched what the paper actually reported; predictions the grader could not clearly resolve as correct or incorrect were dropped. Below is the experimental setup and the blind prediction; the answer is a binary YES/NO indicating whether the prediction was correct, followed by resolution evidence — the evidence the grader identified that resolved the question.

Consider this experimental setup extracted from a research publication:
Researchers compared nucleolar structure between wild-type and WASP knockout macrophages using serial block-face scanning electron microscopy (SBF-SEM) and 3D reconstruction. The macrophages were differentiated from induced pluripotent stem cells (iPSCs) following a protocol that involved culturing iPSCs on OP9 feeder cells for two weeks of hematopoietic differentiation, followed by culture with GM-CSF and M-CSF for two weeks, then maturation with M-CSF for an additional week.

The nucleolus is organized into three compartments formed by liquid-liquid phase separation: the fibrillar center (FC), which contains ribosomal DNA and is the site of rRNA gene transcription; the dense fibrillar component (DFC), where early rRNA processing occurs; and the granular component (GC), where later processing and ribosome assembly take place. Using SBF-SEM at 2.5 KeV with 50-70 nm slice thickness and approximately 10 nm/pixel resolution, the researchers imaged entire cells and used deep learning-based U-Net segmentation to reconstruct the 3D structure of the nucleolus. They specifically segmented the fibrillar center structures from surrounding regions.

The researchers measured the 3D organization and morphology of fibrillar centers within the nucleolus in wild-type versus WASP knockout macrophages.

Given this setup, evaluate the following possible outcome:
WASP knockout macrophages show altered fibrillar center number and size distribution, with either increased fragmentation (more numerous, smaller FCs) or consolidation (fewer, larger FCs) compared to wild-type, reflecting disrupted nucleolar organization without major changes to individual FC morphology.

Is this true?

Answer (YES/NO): YES